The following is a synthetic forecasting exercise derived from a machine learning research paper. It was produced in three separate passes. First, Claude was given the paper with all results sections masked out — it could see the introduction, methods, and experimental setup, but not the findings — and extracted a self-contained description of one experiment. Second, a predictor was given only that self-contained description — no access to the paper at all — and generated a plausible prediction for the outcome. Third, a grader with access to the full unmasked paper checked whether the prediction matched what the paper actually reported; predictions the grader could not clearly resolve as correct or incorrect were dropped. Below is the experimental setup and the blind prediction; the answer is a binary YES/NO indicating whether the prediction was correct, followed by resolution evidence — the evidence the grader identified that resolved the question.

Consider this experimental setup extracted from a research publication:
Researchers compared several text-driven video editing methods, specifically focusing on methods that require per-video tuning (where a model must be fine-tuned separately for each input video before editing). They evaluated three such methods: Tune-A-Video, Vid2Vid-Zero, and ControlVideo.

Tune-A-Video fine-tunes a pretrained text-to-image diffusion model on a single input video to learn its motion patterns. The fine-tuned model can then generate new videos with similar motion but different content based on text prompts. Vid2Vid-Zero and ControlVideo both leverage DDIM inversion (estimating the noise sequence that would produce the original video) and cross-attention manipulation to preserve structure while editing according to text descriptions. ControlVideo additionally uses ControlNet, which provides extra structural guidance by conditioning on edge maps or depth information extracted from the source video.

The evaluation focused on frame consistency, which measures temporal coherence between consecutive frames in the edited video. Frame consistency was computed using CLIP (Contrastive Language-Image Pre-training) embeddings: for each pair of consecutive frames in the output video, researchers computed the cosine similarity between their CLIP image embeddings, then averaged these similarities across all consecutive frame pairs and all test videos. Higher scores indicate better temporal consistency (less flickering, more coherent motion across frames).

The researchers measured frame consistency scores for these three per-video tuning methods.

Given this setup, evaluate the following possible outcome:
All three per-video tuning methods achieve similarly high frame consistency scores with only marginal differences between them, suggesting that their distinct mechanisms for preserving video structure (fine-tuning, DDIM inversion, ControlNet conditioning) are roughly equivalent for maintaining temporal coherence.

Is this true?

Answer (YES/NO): NO